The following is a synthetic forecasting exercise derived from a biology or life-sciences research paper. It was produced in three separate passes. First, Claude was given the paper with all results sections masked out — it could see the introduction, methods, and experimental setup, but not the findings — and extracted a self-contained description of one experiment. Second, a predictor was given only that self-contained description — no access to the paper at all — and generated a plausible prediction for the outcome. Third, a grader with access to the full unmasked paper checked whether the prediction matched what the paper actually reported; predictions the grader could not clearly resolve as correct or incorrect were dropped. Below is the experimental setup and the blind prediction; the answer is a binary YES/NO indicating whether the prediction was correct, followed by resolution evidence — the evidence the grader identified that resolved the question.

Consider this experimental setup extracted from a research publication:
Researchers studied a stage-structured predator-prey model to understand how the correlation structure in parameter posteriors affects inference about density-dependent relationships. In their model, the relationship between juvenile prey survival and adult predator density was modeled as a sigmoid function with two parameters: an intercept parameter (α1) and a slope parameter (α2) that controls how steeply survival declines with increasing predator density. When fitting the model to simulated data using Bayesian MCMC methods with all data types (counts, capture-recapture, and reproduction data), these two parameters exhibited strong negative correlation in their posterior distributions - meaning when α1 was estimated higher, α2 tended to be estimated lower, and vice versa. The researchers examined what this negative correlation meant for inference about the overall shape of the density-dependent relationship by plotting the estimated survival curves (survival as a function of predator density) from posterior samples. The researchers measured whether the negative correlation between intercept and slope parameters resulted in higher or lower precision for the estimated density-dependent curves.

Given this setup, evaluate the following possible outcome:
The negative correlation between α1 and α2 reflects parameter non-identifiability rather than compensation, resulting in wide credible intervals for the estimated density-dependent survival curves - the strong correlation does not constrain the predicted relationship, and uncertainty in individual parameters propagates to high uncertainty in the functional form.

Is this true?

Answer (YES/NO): NO